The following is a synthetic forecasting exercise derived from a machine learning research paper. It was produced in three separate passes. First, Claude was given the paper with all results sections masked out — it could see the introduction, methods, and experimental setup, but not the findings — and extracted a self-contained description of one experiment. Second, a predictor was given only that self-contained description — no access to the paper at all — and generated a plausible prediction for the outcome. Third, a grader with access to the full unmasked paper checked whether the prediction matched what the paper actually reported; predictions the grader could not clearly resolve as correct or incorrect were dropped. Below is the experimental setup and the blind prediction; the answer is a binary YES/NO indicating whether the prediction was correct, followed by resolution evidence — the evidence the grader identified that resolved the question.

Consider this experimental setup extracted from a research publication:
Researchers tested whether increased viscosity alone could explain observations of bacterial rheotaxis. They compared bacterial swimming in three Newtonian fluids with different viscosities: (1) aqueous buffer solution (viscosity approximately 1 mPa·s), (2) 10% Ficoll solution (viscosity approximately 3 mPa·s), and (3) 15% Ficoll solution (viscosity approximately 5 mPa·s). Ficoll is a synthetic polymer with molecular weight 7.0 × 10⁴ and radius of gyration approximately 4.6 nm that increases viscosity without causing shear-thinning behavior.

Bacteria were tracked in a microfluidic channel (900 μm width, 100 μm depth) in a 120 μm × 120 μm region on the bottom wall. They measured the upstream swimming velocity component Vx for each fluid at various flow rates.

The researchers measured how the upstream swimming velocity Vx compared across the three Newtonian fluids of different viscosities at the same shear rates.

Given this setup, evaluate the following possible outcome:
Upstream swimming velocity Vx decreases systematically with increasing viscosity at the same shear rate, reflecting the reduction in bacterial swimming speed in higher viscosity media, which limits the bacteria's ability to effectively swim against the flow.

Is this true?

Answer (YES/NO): YES